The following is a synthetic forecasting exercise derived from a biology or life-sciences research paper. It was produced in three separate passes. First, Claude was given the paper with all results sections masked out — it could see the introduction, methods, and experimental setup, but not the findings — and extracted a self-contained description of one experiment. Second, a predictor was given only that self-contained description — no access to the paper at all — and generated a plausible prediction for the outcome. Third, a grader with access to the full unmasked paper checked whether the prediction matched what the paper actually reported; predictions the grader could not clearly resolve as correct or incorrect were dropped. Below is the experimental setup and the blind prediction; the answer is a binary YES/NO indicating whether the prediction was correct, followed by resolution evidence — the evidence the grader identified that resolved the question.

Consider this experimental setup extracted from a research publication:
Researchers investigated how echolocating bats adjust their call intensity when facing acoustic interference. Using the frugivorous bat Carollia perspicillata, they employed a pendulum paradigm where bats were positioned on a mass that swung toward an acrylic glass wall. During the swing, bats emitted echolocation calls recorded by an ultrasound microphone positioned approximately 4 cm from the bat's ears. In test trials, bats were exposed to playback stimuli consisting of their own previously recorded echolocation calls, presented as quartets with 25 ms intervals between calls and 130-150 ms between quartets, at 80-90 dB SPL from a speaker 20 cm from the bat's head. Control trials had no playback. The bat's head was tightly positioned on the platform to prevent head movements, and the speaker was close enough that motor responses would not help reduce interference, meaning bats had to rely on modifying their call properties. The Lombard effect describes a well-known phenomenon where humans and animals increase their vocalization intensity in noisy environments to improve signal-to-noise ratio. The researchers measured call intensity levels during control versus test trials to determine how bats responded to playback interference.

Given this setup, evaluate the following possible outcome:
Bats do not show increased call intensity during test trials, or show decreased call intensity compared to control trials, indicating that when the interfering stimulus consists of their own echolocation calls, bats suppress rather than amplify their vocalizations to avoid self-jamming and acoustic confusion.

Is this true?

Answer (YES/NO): NO